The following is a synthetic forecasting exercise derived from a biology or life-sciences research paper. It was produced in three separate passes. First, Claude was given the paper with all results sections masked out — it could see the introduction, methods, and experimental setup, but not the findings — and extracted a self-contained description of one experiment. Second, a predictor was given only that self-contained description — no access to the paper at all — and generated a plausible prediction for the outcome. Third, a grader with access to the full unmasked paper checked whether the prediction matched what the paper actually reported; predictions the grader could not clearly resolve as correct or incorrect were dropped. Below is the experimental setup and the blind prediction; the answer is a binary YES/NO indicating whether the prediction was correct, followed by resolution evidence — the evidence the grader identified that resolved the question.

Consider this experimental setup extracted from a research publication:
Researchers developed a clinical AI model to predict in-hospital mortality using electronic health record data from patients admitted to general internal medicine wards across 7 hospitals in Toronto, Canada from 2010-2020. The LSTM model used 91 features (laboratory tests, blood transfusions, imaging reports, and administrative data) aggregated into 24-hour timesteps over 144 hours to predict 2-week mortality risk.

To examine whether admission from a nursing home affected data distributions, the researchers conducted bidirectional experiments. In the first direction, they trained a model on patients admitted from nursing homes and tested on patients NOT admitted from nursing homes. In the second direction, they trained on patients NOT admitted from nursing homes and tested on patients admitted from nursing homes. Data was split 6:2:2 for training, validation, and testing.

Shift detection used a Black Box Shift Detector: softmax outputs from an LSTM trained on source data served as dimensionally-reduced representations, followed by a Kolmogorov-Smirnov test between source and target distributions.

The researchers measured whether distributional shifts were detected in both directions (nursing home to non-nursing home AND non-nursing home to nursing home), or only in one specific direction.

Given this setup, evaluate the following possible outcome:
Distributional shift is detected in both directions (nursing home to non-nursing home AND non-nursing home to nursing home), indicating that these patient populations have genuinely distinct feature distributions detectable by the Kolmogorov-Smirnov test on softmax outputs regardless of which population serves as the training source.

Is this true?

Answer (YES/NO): NO